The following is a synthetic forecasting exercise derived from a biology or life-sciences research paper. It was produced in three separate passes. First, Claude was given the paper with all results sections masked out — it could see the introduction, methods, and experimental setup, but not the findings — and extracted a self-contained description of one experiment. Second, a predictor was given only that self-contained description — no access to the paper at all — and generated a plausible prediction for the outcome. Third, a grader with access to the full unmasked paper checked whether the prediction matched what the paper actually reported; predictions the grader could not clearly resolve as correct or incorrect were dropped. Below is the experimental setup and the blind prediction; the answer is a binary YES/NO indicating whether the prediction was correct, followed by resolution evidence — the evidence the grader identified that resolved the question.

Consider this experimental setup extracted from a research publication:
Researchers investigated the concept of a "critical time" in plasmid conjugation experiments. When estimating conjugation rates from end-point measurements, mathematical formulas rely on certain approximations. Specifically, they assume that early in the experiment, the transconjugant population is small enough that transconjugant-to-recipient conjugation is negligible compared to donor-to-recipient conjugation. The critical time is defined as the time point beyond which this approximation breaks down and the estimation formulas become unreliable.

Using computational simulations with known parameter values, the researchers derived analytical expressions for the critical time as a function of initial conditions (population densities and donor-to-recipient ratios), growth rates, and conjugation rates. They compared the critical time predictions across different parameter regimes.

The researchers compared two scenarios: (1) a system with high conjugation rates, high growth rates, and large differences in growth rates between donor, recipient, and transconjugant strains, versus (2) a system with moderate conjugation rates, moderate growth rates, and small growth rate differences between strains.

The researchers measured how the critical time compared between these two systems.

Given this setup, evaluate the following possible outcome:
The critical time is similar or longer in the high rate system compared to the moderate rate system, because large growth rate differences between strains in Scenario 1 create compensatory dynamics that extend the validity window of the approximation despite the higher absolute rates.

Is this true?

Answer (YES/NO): NO